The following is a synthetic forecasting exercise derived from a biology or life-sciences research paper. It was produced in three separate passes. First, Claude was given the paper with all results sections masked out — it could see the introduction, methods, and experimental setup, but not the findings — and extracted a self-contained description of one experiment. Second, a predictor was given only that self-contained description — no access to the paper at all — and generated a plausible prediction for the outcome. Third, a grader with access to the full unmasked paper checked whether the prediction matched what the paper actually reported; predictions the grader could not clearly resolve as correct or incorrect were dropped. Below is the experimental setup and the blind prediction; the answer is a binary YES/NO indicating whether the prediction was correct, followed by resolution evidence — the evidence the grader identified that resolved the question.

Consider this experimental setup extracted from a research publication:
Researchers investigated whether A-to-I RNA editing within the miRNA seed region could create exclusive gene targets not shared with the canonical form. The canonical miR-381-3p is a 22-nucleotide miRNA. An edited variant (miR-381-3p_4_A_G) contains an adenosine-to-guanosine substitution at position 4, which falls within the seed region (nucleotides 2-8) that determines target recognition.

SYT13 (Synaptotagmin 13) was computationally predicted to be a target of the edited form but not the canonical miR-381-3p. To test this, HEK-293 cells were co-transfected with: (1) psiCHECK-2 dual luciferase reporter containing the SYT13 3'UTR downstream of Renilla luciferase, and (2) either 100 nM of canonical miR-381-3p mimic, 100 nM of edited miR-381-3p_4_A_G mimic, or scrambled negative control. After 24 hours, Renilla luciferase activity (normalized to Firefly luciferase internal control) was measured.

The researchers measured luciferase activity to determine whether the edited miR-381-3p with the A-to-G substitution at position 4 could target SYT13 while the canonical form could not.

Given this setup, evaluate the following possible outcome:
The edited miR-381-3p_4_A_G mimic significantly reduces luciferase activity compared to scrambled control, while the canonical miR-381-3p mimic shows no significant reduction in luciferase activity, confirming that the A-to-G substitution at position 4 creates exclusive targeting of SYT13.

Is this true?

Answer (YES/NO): YES